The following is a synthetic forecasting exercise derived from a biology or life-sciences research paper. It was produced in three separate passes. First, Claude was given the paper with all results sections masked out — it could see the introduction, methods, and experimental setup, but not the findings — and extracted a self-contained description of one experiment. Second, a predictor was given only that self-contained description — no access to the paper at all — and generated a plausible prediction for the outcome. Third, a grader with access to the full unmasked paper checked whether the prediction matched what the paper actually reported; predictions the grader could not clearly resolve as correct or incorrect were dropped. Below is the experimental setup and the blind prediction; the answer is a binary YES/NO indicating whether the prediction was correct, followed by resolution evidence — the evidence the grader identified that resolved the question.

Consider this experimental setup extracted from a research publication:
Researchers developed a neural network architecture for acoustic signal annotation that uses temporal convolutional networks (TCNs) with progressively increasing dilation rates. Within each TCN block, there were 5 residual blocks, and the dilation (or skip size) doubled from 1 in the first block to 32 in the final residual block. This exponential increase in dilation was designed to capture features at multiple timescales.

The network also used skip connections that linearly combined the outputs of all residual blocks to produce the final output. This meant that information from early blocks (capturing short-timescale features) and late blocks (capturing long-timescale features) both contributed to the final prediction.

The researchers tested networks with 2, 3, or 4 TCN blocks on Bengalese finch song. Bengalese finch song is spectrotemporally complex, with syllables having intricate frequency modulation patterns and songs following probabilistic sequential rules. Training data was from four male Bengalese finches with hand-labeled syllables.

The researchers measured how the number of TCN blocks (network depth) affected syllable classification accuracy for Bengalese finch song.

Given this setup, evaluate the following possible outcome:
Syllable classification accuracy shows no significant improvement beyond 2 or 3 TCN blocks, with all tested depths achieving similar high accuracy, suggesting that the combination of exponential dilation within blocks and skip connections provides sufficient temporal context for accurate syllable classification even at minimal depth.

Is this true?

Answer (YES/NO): YES